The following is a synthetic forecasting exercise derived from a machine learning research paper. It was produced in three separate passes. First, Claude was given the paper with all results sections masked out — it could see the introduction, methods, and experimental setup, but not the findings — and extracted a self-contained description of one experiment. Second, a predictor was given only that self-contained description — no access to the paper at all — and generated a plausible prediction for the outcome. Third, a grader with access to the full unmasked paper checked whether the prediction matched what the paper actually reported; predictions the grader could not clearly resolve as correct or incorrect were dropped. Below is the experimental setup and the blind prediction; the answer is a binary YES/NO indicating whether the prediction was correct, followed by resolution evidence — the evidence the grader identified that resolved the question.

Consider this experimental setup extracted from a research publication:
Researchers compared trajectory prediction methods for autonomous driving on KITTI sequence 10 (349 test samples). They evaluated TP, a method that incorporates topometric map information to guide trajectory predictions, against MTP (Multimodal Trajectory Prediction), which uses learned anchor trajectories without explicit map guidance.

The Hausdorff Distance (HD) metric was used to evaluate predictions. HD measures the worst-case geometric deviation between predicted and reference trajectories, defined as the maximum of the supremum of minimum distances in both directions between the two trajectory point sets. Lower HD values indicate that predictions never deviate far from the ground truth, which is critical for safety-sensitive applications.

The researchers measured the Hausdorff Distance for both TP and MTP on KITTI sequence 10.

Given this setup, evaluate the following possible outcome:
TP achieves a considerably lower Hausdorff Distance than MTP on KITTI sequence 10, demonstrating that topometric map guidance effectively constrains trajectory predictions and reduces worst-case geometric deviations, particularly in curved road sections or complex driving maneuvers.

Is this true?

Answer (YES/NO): NO